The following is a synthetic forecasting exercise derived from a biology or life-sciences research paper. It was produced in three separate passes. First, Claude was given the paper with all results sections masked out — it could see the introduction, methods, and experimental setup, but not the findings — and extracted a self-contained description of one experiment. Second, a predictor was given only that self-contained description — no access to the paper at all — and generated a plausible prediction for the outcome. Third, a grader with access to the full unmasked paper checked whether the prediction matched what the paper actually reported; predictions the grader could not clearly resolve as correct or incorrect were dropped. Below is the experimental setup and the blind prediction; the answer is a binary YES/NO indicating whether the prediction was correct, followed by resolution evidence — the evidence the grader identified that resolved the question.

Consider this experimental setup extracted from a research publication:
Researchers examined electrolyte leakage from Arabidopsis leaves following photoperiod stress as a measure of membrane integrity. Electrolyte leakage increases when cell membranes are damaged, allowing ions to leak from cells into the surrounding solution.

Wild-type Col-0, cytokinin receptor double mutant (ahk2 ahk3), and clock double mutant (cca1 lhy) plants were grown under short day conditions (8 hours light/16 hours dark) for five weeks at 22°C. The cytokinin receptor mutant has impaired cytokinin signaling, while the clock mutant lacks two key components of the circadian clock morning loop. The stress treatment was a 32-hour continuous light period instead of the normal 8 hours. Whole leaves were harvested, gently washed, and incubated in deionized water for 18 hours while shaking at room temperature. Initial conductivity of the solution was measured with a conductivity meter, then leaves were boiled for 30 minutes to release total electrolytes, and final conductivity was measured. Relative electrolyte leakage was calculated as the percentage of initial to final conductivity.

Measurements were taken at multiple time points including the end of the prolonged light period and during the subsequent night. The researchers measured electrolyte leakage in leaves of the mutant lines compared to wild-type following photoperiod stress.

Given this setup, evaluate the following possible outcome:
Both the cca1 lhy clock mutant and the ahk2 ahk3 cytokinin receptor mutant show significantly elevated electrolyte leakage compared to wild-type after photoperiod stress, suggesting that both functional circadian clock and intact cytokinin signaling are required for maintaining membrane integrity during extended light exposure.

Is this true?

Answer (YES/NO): YES